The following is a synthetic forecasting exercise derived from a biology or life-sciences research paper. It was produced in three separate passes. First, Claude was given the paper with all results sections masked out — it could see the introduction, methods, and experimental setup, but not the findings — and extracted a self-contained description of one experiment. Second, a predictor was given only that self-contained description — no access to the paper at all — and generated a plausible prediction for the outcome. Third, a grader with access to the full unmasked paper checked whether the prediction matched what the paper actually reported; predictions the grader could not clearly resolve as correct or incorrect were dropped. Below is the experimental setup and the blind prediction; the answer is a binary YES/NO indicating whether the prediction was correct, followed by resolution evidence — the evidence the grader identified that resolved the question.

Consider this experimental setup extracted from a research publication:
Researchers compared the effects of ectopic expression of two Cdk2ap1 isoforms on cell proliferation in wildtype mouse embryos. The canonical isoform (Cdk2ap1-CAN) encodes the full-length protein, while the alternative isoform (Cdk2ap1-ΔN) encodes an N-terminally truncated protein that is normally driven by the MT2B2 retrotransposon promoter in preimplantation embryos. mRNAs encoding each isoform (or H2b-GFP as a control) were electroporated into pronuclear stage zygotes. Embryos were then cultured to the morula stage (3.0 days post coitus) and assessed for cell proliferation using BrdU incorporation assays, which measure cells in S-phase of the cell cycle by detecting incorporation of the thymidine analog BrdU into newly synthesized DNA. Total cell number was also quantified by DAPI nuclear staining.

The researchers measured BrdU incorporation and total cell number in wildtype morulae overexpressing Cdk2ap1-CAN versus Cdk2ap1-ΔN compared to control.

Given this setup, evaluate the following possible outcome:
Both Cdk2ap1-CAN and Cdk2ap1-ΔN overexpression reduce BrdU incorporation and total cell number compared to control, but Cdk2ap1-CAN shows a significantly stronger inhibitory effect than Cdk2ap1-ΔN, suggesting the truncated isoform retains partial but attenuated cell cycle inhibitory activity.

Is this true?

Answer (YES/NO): NO